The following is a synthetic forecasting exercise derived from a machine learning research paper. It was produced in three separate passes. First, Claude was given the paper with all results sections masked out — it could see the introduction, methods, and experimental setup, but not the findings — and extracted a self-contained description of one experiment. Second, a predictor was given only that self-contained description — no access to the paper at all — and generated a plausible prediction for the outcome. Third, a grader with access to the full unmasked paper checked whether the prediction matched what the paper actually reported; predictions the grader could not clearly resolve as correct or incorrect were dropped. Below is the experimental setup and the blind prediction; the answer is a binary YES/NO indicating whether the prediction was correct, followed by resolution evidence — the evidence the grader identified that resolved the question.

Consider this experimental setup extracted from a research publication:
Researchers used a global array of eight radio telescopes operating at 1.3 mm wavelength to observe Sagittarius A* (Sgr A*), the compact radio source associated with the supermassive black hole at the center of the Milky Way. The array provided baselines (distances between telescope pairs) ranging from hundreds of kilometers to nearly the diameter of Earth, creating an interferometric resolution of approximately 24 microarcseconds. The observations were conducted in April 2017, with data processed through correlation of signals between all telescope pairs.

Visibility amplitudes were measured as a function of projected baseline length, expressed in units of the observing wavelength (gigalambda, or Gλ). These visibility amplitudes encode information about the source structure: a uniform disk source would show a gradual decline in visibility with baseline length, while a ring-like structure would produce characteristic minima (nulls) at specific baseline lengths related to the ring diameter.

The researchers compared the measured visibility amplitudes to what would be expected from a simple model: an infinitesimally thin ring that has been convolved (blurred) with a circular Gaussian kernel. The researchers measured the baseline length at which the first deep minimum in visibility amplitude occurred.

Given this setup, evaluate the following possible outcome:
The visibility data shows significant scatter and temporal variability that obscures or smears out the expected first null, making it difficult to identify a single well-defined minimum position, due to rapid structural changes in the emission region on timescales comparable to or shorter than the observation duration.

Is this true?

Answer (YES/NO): NO